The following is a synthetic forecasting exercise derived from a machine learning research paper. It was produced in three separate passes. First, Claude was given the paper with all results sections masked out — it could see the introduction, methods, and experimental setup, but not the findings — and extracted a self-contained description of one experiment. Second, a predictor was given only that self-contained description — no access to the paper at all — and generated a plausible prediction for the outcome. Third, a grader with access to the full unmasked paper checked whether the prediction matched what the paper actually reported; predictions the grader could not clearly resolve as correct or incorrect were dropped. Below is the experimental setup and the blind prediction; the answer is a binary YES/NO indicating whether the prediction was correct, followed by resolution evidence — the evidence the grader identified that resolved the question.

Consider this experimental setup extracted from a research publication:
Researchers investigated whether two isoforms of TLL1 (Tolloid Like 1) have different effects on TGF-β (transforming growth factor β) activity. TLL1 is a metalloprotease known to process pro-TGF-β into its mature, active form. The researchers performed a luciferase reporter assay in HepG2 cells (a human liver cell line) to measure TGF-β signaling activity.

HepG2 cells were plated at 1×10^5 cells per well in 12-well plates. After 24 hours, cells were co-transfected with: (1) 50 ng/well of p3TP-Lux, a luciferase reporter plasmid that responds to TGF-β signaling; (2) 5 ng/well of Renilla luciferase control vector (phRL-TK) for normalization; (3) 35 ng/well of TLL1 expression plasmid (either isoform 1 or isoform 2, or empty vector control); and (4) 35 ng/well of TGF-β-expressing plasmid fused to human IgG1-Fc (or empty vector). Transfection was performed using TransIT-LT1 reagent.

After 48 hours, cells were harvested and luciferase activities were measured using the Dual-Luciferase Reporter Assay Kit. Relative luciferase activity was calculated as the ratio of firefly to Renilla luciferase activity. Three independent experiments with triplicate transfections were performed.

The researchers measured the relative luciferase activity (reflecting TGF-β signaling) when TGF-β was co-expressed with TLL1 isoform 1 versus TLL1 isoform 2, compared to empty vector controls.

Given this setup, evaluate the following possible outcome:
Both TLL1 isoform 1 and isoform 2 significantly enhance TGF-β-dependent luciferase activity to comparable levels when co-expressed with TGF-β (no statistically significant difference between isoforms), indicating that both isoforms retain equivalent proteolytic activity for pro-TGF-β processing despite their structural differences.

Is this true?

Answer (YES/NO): NO